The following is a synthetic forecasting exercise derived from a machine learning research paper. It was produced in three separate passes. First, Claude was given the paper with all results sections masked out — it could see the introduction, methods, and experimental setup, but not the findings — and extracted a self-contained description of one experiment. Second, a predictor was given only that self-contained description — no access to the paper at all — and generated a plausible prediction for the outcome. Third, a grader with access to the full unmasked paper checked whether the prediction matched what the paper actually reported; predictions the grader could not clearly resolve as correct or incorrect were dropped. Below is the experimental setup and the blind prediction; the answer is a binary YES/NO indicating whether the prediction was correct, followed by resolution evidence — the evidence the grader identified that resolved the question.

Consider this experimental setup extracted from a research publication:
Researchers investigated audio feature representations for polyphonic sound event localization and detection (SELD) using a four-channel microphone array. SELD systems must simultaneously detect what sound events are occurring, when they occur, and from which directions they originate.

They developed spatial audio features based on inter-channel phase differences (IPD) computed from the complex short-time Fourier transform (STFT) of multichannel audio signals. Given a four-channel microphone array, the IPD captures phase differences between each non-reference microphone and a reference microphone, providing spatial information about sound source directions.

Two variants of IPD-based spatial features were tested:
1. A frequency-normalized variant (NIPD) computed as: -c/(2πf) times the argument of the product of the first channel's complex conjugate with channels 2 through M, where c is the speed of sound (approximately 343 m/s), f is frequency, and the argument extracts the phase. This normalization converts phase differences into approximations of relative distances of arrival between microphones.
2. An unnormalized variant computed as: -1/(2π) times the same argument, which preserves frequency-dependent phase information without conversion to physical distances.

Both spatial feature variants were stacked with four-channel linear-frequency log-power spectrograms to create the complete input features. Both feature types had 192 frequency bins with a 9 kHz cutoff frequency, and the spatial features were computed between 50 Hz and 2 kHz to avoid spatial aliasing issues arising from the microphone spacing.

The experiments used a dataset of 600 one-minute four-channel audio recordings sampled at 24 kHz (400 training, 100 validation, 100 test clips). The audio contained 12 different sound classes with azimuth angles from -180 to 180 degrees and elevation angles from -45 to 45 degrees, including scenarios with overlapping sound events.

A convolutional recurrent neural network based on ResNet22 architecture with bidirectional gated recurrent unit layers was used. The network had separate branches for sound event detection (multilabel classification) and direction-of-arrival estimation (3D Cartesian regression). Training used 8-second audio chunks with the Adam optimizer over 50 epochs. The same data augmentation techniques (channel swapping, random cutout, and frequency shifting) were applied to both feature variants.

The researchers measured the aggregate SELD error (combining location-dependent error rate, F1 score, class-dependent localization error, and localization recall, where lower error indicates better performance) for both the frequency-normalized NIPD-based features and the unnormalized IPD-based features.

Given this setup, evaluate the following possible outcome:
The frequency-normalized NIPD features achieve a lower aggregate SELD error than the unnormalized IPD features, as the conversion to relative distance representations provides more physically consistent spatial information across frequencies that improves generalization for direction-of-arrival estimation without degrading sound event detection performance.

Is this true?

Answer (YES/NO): YES